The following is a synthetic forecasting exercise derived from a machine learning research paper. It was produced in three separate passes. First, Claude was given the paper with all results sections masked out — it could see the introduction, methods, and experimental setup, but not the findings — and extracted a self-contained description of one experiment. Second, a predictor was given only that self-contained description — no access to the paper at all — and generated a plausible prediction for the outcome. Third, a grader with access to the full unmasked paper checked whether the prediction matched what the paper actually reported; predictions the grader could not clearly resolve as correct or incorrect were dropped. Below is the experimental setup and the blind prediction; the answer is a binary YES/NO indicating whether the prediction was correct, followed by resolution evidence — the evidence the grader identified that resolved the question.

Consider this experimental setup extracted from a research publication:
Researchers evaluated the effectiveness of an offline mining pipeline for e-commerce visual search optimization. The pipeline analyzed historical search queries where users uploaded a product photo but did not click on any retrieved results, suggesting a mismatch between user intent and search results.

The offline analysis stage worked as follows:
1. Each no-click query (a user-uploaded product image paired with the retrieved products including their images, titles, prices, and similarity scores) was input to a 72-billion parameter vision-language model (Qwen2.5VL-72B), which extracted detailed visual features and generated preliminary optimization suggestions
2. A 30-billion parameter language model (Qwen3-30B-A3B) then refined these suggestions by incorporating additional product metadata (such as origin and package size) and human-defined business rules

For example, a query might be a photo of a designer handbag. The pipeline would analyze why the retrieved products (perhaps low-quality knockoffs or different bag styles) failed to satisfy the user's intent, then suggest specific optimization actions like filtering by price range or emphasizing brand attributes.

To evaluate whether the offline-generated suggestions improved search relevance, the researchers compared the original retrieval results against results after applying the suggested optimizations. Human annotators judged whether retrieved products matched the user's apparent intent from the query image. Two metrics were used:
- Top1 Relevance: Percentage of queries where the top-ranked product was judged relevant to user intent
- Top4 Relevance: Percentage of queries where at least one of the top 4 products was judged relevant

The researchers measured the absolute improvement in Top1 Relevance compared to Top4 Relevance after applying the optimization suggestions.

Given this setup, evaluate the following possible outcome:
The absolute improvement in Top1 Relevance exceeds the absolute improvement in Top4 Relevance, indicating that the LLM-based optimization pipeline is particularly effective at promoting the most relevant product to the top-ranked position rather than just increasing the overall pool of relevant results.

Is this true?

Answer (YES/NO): YES